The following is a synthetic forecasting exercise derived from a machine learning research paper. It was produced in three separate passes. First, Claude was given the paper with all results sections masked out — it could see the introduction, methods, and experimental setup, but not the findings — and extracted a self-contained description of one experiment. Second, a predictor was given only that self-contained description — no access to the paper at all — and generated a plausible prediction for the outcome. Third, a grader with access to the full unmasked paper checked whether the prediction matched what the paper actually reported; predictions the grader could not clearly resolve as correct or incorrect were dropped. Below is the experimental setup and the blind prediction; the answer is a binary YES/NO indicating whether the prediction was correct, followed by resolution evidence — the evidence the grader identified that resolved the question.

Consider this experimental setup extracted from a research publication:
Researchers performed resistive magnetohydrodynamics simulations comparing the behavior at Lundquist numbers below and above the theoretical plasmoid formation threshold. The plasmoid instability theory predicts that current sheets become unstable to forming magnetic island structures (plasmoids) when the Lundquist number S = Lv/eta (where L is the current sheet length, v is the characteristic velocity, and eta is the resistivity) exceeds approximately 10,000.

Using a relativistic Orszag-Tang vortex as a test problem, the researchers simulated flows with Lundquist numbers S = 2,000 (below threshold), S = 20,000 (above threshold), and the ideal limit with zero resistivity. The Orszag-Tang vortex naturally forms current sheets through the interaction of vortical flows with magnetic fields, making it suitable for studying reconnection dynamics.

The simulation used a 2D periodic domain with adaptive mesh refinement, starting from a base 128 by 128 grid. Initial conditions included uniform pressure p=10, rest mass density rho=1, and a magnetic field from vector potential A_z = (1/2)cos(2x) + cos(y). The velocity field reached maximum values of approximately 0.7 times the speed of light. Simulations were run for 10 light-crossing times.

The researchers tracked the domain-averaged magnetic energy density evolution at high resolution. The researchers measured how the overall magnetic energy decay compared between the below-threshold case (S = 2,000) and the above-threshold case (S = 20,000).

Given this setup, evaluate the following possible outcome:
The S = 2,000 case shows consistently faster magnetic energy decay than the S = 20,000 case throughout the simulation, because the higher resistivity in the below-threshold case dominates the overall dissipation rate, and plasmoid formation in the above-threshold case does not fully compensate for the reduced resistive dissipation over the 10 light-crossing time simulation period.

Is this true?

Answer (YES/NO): YES